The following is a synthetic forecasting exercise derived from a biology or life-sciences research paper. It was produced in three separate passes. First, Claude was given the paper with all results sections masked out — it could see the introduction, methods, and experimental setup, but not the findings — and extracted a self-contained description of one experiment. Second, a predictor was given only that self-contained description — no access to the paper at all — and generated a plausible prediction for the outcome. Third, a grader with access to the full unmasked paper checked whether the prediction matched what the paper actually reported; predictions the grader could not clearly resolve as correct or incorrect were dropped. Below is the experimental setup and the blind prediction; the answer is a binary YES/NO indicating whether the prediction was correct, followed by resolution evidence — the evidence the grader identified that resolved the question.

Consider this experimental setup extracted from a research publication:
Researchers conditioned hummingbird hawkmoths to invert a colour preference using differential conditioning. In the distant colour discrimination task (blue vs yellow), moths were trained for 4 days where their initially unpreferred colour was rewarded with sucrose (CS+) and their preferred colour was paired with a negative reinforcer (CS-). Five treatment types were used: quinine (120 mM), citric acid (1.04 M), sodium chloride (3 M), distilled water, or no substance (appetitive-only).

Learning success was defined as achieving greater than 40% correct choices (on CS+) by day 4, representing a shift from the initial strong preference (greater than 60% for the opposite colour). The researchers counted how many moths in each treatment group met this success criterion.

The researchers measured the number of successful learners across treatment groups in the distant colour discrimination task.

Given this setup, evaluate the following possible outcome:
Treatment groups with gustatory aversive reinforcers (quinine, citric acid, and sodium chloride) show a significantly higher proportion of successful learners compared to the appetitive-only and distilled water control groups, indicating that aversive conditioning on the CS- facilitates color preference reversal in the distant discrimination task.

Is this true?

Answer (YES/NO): NO